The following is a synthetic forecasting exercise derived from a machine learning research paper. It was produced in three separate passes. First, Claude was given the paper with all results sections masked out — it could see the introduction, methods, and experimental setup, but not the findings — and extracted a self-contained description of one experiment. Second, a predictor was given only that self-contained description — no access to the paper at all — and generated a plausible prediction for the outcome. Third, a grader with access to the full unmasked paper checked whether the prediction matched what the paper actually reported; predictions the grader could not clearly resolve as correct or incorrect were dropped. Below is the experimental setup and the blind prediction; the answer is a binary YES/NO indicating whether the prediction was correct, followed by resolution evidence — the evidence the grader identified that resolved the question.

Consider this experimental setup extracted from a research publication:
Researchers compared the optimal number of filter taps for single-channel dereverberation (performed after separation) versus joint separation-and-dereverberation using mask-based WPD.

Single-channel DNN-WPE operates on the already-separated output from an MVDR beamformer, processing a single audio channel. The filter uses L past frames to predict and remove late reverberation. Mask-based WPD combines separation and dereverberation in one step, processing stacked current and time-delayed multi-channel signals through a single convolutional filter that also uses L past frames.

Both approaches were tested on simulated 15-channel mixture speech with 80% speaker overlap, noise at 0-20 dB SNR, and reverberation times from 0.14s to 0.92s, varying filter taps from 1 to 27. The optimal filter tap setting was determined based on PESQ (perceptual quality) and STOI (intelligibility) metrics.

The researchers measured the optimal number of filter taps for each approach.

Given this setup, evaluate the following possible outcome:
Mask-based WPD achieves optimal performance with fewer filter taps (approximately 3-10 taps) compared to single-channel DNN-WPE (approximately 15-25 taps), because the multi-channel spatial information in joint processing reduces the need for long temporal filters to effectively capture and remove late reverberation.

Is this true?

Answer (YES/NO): NO